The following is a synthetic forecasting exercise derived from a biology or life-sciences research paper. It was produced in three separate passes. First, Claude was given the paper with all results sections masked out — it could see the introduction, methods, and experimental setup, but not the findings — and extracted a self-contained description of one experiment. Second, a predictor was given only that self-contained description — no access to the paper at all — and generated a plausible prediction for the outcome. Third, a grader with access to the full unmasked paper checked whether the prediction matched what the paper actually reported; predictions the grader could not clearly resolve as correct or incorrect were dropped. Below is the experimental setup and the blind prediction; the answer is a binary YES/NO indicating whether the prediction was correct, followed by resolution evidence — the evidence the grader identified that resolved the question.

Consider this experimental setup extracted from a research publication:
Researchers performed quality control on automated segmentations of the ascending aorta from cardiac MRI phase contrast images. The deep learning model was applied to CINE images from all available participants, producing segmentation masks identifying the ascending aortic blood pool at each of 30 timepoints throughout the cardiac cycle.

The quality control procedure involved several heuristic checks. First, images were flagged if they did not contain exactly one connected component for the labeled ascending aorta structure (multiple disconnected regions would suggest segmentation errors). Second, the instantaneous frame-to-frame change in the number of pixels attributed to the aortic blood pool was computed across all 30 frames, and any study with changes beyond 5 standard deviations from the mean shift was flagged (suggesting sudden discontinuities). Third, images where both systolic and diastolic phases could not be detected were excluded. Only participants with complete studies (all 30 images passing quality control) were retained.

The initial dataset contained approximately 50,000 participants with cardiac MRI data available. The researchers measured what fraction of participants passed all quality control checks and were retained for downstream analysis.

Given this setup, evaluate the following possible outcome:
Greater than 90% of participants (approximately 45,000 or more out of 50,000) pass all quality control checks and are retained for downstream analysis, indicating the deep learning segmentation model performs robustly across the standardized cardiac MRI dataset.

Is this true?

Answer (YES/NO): YES